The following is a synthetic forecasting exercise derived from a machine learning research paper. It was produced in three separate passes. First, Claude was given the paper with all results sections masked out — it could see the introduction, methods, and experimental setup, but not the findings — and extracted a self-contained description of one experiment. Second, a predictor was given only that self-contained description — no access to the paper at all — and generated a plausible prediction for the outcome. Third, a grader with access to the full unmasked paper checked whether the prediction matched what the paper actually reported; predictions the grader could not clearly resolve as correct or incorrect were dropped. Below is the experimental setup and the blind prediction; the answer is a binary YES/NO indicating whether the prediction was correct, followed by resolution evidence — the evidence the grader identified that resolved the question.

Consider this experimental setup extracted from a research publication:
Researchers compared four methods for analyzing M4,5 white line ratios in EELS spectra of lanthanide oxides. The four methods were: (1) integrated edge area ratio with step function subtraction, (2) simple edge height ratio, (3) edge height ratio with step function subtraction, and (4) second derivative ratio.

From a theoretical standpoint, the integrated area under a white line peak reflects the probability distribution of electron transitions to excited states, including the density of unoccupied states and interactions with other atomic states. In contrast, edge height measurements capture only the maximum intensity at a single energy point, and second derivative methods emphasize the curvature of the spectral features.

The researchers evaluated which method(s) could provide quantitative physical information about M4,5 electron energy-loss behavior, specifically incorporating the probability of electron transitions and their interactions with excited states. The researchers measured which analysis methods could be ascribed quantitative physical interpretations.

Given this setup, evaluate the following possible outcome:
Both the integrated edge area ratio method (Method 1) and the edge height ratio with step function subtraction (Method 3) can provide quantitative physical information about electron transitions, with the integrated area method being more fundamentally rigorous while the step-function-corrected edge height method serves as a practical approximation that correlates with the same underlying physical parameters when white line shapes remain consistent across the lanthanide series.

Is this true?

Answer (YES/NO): NO